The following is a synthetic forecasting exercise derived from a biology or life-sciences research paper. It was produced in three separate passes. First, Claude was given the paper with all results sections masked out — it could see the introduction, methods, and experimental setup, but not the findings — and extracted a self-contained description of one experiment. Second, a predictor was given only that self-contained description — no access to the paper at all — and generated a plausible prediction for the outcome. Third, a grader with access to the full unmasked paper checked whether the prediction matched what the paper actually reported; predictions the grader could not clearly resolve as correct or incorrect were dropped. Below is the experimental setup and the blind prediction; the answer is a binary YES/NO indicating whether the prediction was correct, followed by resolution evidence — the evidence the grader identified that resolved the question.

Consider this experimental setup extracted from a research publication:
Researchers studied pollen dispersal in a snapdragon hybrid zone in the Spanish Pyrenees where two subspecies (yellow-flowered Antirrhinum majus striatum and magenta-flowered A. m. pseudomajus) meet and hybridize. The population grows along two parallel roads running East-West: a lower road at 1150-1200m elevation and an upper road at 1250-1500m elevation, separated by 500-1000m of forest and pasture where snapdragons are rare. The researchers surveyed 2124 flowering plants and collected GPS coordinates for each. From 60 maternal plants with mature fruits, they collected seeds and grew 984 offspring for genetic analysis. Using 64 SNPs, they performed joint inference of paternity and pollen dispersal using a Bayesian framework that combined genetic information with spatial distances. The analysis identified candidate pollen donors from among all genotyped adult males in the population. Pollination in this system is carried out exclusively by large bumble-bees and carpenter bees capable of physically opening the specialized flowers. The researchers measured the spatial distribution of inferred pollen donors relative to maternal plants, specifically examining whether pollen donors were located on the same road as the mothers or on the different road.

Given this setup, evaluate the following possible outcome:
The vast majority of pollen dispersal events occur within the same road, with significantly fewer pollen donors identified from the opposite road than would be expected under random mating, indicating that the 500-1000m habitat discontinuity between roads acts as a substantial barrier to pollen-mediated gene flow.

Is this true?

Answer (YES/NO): YES